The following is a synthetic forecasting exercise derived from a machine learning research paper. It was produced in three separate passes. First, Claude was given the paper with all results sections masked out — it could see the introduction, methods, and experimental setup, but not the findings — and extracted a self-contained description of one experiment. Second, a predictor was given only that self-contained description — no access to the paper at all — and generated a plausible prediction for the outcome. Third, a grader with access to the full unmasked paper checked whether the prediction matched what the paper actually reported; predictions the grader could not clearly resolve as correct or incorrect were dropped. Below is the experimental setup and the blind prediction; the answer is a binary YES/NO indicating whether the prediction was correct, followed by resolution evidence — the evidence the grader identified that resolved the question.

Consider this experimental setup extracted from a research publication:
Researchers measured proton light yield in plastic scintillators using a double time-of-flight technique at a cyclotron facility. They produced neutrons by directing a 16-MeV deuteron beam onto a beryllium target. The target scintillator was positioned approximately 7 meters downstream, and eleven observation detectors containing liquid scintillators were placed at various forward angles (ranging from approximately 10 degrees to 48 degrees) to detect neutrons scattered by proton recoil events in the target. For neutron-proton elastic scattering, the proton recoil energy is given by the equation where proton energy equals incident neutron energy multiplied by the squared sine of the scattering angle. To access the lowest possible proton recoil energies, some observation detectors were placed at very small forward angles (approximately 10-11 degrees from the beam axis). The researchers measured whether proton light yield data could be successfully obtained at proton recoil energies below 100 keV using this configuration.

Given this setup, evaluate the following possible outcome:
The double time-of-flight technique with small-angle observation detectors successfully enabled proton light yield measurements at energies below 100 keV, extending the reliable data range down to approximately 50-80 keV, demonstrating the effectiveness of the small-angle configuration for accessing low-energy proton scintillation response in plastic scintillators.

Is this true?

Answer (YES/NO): YES